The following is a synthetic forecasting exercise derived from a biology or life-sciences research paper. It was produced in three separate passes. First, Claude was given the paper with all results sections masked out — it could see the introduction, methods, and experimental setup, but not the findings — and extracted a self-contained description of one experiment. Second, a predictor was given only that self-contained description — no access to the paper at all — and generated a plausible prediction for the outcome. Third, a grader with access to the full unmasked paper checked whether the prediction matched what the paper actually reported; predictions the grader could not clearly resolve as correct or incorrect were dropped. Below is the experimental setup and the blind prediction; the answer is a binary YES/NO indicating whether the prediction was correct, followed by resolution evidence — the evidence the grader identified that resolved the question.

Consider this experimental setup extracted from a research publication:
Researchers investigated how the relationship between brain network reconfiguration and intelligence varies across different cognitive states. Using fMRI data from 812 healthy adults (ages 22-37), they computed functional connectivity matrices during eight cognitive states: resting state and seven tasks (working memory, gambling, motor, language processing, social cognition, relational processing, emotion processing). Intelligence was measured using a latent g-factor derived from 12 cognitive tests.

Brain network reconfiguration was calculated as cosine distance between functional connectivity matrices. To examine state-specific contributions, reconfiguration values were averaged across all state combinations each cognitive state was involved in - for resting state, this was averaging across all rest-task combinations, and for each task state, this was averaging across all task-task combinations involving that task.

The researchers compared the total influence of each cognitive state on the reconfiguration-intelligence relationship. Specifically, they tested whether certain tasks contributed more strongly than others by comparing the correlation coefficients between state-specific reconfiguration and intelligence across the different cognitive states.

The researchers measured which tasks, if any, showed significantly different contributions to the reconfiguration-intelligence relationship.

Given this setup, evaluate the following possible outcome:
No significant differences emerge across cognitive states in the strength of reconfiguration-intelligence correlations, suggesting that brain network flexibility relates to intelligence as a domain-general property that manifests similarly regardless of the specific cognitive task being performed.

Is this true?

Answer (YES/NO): NO